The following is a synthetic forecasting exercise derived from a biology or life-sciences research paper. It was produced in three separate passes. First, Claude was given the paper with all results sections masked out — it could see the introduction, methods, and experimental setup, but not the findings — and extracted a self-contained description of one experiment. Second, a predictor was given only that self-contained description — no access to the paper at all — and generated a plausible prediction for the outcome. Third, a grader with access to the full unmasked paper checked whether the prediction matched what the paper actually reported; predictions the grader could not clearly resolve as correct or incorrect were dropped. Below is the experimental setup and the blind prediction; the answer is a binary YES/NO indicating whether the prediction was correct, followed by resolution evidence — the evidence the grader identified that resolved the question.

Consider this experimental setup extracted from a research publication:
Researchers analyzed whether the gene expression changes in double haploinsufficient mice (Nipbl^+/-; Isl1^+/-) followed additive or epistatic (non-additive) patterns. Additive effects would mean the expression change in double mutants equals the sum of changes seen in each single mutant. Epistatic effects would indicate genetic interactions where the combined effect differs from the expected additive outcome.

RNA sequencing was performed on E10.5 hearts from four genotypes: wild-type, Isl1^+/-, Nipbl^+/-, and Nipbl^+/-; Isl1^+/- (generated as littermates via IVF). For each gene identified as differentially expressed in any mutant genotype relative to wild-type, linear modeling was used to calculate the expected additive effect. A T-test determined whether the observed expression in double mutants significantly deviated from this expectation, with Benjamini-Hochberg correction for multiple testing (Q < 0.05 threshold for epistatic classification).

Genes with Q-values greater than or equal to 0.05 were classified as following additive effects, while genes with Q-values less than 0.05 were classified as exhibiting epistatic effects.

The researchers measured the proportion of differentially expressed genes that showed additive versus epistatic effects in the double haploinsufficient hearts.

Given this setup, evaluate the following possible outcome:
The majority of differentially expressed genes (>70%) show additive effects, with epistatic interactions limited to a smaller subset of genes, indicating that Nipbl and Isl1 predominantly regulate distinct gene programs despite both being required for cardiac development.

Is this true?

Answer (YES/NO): YES